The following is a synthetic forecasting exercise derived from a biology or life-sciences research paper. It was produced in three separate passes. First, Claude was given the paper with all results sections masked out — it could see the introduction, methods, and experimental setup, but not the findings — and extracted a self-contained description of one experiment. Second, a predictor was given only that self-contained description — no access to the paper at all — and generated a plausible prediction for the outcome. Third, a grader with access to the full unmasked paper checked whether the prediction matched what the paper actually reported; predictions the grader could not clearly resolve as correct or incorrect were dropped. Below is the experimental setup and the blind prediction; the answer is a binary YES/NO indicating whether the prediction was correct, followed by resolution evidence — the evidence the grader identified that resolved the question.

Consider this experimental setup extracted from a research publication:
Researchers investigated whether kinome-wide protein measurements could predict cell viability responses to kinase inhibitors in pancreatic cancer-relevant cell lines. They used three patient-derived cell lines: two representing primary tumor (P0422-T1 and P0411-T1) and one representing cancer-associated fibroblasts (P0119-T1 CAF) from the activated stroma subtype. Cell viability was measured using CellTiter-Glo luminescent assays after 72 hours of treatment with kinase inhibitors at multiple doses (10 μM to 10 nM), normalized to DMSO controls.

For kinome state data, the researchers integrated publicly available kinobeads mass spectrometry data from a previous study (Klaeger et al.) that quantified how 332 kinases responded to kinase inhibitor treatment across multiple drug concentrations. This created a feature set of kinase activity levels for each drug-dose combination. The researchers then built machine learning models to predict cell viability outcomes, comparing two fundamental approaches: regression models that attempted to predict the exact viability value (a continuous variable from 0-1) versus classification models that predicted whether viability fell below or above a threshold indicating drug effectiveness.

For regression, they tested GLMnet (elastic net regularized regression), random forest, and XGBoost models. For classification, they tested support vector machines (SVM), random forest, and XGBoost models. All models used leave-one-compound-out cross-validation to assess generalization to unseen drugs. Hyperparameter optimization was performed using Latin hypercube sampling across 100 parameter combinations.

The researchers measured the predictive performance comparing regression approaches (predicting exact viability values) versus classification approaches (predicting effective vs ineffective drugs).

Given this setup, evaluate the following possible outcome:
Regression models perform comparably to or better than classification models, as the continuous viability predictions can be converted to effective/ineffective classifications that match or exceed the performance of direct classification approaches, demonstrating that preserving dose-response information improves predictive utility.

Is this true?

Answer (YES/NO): NO